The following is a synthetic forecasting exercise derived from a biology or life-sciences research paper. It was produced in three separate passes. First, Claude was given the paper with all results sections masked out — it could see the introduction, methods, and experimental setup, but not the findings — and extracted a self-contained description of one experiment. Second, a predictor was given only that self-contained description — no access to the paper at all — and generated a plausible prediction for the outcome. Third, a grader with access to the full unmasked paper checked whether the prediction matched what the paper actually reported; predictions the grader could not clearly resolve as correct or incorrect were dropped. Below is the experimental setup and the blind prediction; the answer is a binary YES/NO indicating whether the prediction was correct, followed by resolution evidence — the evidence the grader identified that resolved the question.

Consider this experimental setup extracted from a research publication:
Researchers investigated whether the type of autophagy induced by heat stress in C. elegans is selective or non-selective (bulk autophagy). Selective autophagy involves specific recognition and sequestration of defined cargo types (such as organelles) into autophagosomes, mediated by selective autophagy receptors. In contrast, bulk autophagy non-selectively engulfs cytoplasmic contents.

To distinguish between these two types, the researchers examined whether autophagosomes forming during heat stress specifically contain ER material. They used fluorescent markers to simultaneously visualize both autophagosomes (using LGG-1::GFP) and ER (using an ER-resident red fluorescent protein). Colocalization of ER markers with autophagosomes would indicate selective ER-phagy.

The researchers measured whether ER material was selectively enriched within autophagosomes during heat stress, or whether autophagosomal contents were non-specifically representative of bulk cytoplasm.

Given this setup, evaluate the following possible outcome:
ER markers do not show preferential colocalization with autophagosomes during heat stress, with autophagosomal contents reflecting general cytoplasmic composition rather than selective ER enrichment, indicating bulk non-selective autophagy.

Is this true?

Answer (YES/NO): NO